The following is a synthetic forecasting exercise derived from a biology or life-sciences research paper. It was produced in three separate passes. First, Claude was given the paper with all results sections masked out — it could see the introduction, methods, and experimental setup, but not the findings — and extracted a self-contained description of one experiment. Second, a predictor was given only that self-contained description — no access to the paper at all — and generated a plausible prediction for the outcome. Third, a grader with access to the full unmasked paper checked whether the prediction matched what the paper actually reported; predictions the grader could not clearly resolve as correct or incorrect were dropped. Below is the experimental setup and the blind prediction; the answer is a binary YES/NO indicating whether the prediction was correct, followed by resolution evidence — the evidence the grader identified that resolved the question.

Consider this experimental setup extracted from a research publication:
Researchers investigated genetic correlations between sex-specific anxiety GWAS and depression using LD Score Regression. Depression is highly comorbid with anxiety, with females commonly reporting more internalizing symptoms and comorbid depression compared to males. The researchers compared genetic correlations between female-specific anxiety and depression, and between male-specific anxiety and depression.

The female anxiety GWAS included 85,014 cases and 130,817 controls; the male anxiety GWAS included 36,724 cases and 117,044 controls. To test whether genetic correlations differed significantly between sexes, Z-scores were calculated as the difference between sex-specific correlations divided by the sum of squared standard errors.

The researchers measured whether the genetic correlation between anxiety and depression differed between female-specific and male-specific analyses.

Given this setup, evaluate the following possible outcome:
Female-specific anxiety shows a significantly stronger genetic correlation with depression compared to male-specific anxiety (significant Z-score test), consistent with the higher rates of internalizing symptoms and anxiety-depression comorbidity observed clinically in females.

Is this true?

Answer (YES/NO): NO